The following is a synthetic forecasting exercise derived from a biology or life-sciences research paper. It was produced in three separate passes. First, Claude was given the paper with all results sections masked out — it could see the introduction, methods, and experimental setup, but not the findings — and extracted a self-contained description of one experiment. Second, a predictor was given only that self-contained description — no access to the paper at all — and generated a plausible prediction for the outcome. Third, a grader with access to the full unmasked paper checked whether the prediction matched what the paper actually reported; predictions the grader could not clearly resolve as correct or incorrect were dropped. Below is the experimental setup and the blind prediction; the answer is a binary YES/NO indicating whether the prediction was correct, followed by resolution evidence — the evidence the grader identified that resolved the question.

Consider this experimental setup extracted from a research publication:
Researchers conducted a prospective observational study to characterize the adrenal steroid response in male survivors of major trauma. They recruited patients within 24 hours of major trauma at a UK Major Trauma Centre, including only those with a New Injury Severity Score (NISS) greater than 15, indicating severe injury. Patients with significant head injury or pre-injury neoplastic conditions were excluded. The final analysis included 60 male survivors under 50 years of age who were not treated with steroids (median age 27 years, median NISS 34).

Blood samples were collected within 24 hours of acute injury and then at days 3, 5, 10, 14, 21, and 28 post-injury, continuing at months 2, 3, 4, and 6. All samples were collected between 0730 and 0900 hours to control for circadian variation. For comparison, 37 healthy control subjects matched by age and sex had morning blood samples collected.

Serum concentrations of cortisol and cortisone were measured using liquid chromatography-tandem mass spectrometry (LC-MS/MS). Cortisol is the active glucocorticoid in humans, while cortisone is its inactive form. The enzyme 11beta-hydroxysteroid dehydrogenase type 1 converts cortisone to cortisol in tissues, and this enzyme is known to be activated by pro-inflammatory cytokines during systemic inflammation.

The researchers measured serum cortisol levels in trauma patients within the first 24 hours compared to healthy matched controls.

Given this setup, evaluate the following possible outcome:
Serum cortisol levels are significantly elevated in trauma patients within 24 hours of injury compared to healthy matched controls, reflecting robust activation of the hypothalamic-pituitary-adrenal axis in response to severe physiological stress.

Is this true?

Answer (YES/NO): NO